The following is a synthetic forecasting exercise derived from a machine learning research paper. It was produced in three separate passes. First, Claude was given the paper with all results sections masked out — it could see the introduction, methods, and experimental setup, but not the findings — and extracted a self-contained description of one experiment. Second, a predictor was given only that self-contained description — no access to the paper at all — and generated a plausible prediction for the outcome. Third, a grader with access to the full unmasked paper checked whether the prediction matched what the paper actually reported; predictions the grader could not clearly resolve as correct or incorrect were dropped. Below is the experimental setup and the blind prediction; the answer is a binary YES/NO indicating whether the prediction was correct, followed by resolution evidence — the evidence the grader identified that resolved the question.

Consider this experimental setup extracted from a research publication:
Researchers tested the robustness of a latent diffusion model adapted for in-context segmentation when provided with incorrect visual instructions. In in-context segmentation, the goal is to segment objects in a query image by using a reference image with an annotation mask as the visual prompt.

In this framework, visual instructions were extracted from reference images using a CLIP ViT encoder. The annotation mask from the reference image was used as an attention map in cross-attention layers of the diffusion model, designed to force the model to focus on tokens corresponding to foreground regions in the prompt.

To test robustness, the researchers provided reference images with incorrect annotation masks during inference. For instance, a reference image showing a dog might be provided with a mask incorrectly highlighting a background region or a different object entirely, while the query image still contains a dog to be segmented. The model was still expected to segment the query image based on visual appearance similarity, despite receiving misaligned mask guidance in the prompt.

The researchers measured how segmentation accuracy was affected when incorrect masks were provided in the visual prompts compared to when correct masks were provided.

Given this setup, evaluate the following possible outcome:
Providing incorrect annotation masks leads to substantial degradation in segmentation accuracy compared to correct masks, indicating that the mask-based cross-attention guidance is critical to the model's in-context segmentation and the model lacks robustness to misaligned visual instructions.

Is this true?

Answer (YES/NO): NO